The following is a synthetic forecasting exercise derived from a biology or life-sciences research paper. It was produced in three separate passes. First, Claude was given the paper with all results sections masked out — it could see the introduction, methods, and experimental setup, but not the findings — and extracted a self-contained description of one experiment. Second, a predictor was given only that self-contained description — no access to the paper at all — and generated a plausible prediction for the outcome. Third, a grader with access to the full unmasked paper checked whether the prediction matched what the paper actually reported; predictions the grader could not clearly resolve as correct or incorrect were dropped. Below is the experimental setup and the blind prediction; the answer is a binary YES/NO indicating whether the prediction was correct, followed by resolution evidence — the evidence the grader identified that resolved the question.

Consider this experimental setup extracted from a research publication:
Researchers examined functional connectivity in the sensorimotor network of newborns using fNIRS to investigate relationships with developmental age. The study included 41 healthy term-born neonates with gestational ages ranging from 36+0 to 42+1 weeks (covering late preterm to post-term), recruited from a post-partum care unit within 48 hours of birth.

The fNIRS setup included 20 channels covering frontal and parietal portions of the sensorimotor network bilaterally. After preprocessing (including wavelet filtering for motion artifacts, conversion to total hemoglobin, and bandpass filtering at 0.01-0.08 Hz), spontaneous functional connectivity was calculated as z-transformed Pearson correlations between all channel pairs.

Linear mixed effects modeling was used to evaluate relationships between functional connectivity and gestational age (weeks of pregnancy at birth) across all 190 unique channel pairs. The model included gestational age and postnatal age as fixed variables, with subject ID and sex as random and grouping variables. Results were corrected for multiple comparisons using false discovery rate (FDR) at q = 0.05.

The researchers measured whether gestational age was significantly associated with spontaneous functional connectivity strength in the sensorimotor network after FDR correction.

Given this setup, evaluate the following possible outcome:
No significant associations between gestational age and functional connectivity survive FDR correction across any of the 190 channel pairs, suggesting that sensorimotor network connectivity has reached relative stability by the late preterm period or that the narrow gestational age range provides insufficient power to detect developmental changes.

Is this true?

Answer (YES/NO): NO